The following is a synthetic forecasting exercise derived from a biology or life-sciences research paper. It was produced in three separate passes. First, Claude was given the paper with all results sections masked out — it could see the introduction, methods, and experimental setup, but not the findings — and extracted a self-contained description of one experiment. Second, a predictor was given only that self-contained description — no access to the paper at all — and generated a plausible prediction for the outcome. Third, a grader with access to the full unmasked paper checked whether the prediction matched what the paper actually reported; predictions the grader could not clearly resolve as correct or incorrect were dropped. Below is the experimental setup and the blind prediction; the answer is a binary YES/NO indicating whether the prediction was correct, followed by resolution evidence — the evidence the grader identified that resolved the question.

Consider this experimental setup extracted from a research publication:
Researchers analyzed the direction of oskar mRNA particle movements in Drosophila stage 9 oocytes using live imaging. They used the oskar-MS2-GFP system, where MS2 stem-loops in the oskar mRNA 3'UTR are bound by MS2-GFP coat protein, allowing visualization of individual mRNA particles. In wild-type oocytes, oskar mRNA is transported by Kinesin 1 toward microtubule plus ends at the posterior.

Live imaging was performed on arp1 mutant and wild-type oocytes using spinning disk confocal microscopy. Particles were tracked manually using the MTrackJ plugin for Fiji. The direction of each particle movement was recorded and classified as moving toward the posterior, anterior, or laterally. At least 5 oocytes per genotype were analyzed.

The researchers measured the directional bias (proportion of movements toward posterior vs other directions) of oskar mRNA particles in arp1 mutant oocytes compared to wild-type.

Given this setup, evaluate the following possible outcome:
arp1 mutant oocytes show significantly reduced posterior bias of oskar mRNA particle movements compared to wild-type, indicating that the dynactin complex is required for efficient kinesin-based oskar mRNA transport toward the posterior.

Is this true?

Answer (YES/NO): NO